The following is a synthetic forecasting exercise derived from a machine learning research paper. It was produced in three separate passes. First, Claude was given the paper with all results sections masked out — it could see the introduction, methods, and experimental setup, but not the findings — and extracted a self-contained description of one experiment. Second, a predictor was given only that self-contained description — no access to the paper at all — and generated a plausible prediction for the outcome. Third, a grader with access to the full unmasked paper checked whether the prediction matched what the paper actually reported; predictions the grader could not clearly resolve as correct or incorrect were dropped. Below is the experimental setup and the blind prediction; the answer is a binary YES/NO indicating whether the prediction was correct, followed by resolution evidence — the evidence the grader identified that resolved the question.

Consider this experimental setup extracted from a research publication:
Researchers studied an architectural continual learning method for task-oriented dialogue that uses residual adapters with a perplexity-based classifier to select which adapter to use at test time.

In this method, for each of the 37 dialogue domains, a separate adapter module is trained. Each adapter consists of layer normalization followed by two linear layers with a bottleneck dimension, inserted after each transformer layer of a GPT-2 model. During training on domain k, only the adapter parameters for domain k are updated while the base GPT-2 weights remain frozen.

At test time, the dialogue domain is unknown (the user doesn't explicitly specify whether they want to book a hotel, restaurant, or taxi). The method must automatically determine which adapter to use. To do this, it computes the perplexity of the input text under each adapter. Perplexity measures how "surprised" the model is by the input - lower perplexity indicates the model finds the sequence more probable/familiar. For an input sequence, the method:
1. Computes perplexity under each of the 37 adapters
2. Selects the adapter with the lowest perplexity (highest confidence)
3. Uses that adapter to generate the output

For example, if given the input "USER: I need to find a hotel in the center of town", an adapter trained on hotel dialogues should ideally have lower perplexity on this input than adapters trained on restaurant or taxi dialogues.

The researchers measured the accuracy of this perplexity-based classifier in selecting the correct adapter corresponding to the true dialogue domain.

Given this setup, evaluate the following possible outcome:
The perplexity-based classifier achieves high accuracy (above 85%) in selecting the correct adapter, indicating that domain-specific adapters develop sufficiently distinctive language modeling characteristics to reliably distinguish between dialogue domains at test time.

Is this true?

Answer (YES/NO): YES